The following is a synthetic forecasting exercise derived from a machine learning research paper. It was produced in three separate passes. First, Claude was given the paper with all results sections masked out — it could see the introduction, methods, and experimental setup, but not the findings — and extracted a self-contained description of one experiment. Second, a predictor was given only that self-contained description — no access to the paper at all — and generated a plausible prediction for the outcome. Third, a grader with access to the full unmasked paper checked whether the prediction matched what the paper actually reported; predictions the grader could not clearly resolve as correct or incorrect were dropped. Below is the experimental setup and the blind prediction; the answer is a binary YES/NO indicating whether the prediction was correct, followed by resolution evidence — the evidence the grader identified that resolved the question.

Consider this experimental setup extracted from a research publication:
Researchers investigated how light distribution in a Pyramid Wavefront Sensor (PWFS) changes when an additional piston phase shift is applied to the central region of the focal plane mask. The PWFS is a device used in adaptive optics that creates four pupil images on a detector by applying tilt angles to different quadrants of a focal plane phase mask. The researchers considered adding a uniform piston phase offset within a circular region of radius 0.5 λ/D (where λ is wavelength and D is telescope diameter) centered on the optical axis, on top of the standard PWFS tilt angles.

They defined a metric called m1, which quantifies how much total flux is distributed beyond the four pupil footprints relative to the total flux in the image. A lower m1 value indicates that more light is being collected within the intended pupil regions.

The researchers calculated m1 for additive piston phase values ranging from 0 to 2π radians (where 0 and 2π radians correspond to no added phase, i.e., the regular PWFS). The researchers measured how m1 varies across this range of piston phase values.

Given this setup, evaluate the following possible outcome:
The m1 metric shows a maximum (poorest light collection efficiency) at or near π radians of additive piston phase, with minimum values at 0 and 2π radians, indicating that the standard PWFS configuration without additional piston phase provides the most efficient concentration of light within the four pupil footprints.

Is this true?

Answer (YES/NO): NO